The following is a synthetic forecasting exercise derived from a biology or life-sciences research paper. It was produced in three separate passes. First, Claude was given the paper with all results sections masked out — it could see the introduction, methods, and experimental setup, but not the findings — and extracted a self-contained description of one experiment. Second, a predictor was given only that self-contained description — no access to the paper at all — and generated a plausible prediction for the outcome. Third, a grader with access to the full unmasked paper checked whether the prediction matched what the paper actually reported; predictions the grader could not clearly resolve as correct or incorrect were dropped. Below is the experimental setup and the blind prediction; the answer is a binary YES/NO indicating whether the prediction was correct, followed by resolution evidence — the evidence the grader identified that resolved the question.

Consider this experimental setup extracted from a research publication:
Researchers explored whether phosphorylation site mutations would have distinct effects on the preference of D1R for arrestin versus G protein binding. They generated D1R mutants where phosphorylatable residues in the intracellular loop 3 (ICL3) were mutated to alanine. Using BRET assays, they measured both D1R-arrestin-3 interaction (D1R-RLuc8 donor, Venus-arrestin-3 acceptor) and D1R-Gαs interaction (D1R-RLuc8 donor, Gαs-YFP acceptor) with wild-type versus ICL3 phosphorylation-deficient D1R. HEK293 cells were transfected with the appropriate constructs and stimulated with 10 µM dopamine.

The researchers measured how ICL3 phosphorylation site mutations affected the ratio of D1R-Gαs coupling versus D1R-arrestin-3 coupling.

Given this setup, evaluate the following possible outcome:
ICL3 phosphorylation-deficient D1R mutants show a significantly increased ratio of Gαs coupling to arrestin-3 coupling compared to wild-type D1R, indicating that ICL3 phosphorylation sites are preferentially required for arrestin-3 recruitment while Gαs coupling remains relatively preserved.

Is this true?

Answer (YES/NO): NO